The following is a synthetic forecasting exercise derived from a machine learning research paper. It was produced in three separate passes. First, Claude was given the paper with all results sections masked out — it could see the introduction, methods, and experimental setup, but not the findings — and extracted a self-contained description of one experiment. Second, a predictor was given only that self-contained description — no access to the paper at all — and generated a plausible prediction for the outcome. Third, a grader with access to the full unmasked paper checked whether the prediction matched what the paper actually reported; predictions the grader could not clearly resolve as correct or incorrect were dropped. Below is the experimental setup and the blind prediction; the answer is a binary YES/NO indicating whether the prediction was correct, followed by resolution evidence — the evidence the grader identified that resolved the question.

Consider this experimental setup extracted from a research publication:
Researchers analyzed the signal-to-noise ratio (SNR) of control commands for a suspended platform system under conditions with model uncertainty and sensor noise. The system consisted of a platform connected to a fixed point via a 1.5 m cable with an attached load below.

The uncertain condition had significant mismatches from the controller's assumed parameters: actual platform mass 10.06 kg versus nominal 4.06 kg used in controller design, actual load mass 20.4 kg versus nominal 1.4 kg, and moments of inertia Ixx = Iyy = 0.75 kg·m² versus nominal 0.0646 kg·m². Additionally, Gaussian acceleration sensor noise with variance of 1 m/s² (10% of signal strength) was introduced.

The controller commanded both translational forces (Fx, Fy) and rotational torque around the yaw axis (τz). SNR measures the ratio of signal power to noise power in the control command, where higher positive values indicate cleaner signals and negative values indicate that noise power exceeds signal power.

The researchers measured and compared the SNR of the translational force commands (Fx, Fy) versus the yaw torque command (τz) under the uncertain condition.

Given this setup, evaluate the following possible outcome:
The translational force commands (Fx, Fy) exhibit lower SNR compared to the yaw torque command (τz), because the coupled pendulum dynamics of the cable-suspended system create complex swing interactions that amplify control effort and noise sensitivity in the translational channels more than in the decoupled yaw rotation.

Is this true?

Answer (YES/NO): NO